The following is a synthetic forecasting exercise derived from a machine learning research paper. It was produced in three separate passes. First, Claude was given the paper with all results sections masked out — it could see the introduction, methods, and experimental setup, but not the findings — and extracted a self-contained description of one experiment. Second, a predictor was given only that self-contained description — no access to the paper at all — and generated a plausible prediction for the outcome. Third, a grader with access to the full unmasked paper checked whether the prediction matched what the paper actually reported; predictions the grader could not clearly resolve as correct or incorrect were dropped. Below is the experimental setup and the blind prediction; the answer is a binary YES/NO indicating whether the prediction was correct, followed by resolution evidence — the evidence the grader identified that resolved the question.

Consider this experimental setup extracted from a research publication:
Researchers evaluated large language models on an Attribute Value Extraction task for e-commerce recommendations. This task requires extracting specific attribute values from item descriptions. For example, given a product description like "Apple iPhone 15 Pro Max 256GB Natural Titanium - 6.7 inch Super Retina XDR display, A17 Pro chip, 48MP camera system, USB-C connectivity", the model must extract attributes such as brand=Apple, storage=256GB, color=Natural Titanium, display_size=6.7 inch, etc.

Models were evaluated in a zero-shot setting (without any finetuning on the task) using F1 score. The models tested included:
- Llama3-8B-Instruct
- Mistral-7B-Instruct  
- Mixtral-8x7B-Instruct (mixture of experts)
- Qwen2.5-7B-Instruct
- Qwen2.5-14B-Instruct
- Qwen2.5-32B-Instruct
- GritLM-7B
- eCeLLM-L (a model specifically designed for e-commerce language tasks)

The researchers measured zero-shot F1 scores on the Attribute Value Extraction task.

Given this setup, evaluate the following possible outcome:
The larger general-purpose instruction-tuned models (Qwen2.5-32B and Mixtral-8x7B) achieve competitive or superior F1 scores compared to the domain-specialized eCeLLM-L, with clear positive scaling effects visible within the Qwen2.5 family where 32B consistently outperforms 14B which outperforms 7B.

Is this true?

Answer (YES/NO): NO